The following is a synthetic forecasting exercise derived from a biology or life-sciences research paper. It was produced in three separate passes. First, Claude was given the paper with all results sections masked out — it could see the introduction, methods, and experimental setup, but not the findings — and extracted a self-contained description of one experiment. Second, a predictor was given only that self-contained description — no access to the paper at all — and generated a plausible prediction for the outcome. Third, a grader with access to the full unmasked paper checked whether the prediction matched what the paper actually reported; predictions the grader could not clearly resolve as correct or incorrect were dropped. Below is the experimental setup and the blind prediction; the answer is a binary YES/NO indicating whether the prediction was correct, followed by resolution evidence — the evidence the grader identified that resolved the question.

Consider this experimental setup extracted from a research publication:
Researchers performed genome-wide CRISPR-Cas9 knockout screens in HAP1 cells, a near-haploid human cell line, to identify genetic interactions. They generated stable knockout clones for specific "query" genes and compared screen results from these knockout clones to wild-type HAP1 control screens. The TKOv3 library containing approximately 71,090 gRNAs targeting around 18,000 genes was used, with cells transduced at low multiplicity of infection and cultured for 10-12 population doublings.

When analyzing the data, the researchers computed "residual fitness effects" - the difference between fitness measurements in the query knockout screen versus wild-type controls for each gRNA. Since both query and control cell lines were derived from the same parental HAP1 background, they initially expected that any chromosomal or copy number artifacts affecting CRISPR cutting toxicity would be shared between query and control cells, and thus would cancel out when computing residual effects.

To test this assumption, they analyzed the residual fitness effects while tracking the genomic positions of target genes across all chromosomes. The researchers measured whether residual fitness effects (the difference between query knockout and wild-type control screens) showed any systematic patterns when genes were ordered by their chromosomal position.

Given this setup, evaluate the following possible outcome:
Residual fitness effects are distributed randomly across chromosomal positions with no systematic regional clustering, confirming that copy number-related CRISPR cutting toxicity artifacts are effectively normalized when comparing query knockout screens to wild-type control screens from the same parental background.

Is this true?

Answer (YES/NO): NO